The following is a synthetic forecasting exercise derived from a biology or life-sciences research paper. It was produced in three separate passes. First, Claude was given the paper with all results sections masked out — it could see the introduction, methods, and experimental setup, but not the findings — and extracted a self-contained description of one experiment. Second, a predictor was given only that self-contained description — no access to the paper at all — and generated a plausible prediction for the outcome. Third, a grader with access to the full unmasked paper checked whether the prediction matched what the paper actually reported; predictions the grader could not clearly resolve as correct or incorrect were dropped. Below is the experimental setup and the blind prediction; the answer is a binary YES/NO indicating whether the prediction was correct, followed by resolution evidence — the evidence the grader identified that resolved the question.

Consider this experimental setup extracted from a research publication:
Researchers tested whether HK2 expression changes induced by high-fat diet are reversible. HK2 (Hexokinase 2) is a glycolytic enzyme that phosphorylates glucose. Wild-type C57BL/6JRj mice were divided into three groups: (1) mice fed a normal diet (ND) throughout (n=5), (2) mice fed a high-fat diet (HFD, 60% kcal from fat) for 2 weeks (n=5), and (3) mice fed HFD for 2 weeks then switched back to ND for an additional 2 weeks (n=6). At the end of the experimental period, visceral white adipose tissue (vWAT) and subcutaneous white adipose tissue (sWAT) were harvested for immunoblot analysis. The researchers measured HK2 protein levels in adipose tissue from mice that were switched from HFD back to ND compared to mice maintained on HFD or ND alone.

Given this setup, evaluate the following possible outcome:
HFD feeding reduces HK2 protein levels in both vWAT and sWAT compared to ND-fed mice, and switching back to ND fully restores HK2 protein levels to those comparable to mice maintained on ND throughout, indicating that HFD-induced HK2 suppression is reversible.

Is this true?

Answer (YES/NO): YES